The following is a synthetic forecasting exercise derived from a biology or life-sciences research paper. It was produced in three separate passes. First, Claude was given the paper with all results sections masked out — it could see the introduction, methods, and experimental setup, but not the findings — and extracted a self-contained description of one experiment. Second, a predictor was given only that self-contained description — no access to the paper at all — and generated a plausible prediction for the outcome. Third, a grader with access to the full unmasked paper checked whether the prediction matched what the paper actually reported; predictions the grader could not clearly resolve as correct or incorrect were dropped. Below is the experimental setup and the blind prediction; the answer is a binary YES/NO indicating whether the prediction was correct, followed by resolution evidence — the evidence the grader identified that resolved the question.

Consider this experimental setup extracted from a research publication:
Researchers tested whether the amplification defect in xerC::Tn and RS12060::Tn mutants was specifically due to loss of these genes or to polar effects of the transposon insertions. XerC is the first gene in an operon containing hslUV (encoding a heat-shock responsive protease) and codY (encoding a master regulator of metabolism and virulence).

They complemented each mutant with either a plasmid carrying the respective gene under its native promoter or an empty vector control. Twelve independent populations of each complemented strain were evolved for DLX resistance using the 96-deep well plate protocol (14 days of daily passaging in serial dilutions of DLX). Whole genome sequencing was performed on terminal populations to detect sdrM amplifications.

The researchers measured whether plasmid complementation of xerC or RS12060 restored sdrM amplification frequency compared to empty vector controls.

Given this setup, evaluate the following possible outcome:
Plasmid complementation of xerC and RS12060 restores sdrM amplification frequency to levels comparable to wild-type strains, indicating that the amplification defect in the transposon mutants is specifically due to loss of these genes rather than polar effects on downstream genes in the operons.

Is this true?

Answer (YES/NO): NO